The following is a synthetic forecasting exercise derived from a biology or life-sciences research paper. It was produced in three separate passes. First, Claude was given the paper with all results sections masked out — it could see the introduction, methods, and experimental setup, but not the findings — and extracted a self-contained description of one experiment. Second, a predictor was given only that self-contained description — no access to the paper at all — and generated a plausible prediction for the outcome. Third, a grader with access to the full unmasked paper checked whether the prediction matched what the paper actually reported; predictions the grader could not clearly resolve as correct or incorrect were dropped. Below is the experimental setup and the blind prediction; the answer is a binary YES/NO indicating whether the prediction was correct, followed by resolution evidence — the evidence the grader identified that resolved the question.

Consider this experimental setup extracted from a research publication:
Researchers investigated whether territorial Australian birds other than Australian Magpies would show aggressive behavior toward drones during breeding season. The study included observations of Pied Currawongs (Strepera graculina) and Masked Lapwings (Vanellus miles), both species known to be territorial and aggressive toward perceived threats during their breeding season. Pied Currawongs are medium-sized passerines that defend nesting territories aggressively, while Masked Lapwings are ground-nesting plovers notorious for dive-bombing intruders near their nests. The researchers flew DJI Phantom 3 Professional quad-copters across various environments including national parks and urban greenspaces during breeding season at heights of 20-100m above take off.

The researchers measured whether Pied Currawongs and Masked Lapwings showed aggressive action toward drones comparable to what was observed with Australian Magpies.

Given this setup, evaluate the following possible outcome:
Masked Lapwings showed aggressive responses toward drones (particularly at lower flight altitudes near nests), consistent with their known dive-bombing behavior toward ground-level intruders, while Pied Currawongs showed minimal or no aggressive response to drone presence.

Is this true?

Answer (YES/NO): NO